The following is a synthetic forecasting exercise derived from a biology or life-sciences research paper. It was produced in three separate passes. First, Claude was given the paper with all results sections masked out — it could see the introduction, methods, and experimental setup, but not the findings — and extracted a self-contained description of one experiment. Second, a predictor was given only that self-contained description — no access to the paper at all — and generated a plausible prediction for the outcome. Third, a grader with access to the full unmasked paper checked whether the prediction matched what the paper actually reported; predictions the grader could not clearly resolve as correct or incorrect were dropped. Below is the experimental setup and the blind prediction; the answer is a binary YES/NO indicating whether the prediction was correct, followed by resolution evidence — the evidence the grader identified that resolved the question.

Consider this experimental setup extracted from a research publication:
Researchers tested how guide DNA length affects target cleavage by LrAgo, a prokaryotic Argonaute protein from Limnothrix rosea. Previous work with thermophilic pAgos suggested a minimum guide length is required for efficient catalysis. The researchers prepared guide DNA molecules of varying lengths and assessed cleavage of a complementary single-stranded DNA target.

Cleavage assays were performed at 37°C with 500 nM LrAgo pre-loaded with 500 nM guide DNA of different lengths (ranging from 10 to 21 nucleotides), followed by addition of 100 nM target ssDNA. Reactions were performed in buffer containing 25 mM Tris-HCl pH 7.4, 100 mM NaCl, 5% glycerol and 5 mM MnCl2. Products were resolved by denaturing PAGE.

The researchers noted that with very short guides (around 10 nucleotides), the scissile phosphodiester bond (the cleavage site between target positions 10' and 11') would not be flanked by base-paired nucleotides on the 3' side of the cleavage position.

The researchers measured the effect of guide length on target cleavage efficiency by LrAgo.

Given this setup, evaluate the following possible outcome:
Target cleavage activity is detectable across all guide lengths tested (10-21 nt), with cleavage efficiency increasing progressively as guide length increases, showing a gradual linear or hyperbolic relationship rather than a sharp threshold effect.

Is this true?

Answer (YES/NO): NO